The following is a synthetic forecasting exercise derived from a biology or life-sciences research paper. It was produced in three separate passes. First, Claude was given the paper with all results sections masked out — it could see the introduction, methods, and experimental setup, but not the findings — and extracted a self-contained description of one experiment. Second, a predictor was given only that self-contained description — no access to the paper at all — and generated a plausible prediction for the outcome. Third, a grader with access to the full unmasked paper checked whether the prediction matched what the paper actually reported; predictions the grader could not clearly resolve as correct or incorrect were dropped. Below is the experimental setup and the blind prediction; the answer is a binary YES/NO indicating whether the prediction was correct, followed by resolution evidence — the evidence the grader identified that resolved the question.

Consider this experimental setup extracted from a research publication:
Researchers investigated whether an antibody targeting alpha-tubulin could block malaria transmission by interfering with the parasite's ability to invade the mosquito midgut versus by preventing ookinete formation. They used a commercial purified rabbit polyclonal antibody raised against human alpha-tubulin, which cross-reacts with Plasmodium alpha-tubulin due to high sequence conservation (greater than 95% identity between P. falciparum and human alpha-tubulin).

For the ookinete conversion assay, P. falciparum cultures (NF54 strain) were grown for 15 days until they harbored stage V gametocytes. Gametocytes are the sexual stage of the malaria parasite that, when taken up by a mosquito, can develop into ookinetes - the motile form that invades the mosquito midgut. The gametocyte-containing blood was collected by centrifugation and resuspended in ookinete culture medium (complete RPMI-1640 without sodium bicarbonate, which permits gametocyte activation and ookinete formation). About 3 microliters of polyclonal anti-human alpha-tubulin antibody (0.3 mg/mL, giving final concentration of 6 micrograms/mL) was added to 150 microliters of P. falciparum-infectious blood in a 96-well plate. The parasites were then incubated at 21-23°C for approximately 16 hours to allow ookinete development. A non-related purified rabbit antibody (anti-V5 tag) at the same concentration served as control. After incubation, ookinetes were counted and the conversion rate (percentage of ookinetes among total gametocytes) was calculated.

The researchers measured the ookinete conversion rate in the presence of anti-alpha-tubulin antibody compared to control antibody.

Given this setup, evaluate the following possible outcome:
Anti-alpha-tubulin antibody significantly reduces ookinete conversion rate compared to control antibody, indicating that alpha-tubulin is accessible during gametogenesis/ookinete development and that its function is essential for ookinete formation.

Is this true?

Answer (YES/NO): NO